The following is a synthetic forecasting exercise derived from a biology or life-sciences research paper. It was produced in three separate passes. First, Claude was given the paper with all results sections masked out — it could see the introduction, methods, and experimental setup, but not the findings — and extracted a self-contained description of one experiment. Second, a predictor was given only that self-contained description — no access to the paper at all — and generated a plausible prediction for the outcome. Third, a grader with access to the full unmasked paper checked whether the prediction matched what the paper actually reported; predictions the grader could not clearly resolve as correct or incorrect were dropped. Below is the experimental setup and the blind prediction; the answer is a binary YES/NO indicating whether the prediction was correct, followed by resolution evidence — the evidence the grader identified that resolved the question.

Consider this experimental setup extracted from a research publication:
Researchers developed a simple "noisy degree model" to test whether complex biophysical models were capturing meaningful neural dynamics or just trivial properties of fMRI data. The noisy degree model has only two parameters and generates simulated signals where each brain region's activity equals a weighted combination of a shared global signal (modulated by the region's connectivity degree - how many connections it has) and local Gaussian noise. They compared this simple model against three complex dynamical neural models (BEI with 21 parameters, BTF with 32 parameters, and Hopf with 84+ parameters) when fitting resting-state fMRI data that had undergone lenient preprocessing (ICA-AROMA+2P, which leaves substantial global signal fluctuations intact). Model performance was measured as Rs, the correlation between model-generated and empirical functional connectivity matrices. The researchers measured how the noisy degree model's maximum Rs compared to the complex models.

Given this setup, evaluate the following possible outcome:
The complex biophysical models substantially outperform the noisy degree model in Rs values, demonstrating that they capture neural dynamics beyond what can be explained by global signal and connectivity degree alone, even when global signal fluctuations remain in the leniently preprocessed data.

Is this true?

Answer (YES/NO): NO